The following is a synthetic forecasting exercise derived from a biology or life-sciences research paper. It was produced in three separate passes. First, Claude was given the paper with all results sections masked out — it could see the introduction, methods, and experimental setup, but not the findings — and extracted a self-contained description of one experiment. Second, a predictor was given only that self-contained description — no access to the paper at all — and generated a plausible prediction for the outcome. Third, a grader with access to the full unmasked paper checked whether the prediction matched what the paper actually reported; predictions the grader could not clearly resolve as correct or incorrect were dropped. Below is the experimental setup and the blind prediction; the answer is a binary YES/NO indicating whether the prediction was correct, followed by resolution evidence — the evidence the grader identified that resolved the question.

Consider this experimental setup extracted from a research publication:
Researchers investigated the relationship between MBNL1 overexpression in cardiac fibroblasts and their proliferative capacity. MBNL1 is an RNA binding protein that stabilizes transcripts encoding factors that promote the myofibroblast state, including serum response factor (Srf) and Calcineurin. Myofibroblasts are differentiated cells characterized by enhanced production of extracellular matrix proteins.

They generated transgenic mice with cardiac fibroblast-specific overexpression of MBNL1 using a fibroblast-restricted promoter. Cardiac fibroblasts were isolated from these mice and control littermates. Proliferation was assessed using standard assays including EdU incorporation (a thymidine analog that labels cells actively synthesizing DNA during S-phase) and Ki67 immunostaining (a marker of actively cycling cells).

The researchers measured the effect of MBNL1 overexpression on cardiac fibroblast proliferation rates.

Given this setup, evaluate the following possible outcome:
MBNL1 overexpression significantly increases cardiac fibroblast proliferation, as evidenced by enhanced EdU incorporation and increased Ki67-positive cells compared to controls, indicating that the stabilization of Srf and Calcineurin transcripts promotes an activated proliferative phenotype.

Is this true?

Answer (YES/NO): NO